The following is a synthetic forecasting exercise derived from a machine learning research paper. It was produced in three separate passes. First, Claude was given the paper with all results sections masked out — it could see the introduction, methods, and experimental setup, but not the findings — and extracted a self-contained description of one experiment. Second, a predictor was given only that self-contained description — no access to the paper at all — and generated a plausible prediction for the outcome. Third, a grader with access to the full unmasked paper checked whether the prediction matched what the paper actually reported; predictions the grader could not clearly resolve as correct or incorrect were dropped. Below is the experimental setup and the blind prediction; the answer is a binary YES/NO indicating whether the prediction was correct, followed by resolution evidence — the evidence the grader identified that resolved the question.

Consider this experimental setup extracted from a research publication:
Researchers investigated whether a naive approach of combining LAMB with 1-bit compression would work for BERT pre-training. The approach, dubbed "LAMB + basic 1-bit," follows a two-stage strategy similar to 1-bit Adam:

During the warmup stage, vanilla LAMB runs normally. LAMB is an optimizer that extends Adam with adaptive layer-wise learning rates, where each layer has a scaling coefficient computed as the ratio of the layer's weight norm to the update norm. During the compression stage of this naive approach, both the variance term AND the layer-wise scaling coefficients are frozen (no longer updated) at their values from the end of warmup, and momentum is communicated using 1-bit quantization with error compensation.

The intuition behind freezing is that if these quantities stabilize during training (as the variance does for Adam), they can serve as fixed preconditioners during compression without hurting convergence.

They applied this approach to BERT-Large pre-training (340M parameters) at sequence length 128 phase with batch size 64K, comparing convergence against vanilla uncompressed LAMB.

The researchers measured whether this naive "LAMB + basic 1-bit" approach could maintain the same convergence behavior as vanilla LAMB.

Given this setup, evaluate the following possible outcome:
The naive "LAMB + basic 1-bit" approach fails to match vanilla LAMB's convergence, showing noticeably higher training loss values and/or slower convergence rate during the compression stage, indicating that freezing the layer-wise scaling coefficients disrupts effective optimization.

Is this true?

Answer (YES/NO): YES